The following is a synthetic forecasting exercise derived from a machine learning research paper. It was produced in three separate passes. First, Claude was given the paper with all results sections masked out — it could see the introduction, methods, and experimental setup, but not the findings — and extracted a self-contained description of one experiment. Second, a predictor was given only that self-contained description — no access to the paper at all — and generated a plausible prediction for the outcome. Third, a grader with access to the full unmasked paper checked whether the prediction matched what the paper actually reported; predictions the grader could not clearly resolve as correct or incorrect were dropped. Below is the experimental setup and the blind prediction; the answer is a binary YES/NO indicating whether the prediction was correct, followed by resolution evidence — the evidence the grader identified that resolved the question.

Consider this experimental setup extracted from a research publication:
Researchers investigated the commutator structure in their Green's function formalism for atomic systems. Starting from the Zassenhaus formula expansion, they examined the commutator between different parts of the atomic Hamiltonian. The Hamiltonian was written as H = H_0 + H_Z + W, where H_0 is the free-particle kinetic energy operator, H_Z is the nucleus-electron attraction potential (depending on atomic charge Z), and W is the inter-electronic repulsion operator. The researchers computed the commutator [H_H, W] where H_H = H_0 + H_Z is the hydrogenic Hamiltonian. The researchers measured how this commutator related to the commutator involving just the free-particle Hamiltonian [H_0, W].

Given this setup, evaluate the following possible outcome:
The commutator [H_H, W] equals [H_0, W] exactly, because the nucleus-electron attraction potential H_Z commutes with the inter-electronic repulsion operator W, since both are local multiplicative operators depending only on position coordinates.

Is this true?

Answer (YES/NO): YES